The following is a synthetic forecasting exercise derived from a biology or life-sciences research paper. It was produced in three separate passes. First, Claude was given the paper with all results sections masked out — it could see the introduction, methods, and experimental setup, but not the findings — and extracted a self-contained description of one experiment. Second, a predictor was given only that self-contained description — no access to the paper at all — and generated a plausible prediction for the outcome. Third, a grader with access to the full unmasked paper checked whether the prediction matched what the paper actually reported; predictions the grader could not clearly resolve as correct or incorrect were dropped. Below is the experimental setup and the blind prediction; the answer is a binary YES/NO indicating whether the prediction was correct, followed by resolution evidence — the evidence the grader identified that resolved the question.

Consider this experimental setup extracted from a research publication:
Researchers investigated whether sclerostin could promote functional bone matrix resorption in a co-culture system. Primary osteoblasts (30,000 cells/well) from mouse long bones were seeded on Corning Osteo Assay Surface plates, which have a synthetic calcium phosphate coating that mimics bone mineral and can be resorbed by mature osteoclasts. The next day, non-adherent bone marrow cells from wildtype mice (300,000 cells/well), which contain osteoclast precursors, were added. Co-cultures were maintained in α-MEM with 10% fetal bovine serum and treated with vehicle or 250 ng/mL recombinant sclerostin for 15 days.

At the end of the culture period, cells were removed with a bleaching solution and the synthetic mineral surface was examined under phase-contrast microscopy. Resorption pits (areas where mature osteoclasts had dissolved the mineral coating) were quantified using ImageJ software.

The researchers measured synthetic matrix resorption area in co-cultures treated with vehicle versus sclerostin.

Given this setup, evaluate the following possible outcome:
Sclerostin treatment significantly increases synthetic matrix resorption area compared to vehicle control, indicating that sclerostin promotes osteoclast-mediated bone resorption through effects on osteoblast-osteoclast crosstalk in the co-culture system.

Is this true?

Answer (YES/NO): NO